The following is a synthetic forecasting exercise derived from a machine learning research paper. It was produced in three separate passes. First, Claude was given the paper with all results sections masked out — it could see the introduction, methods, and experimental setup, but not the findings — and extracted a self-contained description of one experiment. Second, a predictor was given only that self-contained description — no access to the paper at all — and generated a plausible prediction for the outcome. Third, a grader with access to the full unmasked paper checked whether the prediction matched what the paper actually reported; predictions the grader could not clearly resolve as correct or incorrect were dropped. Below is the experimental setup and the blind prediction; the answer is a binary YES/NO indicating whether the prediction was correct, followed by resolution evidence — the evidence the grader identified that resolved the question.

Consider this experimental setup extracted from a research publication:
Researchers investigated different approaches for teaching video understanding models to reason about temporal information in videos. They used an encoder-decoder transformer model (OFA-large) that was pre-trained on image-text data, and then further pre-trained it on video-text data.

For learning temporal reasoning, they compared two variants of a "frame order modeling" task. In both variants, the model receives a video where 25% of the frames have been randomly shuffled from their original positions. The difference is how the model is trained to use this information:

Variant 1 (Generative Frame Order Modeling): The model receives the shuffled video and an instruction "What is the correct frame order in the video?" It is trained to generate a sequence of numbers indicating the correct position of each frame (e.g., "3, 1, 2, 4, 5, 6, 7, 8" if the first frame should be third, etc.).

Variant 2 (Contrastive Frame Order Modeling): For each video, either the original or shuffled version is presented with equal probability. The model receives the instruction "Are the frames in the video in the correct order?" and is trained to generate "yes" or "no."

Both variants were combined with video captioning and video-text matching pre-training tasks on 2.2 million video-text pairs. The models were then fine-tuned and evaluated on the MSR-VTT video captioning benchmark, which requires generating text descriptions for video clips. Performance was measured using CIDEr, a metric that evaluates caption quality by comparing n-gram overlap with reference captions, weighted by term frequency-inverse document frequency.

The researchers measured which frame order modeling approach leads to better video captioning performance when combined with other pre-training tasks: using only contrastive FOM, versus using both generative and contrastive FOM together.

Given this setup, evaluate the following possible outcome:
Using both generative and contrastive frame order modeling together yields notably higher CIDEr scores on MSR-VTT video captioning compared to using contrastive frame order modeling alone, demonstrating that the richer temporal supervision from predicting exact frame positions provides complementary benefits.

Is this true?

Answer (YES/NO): NO